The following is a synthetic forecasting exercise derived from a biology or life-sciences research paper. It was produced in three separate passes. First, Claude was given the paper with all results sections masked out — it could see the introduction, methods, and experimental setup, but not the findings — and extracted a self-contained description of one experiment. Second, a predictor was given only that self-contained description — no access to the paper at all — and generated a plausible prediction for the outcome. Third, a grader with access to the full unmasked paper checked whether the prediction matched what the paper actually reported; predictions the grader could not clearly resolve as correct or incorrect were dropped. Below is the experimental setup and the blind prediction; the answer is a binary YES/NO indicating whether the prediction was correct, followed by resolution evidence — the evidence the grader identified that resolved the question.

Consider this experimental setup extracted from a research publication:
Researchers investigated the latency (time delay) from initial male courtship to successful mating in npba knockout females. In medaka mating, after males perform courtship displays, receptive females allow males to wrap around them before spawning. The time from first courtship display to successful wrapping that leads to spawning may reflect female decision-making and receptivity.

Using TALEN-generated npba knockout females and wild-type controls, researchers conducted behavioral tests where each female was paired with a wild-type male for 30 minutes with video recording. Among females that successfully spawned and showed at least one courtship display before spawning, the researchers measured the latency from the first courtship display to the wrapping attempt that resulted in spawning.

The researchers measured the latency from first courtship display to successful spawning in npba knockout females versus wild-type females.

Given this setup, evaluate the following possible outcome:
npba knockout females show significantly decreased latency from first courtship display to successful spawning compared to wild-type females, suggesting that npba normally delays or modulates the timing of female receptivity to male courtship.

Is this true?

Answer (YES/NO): NO